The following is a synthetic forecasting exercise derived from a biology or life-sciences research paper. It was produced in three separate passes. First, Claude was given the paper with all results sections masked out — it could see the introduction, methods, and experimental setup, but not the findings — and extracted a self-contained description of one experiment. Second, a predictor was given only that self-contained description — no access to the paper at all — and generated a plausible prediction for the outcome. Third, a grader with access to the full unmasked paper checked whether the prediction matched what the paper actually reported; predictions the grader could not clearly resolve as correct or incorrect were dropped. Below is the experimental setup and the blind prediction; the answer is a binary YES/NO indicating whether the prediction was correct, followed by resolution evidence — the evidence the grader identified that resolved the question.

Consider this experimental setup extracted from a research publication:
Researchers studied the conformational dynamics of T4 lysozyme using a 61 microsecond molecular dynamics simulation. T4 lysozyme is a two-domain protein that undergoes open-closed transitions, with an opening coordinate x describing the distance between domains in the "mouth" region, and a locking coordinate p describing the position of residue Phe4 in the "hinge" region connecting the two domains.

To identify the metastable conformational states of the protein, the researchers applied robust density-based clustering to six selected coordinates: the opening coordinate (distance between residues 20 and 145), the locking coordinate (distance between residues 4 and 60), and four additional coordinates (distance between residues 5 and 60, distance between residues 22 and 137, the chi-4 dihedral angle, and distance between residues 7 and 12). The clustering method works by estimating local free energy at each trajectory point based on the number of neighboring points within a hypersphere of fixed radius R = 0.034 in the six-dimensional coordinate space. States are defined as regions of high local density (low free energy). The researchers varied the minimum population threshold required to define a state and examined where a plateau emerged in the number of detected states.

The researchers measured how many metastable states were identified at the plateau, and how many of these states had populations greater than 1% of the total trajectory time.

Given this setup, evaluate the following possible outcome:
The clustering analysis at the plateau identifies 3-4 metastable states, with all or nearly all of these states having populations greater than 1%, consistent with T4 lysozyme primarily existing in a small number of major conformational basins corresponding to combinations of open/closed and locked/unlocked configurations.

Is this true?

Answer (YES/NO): NO